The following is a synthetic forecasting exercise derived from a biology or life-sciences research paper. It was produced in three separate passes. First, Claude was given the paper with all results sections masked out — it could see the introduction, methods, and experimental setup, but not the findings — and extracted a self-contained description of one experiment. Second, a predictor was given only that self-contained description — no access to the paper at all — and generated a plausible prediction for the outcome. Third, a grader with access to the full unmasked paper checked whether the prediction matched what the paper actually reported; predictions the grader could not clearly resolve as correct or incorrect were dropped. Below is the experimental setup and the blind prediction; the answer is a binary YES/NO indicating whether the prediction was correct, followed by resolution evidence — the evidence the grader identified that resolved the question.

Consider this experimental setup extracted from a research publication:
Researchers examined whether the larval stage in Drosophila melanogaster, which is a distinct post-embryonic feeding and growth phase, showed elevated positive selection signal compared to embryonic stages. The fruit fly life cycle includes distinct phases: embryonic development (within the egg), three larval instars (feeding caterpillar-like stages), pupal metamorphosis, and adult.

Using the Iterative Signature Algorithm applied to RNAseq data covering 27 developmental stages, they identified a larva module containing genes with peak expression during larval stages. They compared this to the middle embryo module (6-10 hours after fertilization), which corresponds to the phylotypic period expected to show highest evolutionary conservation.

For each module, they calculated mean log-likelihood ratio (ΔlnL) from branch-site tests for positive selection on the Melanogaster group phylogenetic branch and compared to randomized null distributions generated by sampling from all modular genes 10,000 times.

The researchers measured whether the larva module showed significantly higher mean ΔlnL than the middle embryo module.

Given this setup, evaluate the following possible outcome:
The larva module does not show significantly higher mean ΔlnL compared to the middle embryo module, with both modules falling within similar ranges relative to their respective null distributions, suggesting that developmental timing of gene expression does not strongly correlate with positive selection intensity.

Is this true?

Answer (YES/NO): YES